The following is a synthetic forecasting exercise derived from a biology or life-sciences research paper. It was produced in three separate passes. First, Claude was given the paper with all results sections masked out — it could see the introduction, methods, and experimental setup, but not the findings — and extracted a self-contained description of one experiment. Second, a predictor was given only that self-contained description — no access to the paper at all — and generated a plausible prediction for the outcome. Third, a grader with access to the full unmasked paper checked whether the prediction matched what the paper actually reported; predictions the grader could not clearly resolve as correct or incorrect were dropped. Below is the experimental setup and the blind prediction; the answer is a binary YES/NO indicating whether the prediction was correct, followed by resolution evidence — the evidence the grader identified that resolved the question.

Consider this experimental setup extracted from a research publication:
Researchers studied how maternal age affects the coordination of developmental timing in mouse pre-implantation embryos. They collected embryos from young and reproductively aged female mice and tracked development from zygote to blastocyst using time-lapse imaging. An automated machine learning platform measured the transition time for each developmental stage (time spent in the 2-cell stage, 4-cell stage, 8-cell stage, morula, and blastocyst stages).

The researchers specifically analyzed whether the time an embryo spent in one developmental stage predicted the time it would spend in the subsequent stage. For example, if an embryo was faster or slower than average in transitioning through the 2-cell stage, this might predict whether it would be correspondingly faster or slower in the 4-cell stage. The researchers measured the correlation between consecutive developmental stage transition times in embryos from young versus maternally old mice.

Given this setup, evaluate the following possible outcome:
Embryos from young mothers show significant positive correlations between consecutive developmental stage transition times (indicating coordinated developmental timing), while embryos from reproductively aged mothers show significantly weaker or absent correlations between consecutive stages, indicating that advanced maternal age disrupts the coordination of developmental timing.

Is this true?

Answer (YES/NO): YES